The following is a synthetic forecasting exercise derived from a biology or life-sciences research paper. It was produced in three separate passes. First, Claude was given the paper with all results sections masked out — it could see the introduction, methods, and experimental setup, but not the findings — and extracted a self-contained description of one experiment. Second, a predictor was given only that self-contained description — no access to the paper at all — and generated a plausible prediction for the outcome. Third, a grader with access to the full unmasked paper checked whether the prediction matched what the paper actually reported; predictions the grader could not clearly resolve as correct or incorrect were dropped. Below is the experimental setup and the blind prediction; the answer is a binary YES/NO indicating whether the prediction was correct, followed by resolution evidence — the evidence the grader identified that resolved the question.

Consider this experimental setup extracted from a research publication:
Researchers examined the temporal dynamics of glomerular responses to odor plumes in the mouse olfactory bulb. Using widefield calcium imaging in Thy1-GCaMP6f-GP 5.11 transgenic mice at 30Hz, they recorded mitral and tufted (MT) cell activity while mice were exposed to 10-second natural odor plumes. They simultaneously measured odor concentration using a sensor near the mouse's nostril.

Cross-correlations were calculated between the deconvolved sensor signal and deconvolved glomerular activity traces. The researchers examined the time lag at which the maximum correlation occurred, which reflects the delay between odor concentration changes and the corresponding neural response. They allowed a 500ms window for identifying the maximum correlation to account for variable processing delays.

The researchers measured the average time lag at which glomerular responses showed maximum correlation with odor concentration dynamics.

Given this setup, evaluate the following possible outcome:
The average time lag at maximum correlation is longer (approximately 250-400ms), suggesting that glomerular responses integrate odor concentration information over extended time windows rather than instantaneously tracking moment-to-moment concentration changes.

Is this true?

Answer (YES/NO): NO